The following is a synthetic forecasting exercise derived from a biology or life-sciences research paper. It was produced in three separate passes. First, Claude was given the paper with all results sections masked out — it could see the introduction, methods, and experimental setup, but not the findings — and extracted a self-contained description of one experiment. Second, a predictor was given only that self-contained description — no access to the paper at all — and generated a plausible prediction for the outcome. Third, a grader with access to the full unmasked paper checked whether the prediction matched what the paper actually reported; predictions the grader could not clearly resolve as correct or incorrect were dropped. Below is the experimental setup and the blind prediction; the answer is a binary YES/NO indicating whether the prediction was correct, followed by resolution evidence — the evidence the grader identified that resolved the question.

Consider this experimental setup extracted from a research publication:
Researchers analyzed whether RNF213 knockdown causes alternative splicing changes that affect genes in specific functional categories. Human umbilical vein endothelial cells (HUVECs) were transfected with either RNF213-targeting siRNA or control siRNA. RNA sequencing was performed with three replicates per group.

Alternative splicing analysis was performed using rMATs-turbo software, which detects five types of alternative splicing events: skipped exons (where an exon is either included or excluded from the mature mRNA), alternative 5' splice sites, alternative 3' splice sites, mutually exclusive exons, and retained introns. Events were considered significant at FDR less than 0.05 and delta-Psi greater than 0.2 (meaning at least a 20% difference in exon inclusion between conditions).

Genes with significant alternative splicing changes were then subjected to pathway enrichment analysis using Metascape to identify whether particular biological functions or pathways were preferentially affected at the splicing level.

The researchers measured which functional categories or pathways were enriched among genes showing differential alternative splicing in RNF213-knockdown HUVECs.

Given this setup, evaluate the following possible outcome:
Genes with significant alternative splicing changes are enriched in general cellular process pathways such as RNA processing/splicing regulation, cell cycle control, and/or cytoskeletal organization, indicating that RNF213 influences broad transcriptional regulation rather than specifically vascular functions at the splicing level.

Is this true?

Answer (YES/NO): NO